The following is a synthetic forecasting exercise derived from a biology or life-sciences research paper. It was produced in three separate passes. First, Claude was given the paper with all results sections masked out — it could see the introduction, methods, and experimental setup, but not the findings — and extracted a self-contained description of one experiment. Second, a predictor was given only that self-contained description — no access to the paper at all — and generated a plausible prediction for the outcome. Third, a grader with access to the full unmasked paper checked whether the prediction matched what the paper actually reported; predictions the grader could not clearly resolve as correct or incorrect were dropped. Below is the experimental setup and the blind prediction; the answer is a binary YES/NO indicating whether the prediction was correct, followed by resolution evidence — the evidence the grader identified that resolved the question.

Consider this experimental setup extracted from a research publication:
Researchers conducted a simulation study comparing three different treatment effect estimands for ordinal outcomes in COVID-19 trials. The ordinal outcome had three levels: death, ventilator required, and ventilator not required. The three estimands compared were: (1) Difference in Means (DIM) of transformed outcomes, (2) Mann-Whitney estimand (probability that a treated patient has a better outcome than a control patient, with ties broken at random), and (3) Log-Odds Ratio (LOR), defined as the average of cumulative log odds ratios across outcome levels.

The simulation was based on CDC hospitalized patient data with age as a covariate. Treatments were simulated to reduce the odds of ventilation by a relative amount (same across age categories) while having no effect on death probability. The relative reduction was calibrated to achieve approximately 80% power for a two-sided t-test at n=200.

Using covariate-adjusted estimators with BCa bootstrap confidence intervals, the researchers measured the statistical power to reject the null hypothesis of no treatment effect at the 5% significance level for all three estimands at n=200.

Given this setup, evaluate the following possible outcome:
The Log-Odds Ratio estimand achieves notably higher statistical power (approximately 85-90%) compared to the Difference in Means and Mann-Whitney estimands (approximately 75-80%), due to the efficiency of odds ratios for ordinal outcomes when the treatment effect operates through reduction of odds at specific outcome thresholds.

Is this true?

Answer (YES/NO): NO